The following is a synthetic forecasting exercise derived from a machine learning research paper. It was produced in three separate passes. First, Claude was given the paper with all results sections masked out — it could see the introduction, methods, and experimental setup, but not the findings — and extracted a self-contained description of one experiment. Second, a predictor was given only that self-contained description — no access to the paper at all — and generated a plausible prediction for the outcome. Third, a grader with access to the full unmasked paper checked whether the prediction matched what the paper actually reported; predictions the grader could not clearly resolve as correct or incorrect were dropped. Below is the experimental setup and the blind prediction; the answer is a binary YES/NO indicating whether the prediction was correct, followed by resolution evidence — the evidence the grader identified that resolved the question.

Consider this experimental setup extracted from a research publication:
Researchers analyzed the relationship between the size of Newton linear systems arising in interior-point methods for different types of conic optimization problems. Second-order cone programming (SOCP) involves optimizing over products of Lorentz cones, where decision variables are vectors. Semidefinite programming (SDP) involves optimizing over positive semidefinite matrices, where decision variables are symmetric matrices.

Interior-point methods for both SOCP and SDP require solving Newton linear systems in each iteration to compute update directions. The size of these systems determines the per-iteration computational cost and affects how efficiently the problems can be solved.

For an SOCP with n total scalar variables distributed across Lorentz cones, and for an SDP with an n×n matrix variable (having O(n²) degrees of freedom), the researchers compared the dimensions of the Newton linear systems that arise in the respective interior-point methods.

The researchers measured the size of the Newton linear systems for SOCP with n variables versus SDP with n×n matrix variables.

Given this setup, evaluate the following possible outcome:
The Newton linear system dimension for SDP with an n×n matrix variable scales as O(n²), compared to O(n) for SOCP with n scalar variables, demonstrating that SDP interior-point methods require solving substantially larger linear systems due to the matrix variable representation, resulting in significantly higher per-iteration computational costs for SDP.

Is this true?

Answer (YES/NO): YES